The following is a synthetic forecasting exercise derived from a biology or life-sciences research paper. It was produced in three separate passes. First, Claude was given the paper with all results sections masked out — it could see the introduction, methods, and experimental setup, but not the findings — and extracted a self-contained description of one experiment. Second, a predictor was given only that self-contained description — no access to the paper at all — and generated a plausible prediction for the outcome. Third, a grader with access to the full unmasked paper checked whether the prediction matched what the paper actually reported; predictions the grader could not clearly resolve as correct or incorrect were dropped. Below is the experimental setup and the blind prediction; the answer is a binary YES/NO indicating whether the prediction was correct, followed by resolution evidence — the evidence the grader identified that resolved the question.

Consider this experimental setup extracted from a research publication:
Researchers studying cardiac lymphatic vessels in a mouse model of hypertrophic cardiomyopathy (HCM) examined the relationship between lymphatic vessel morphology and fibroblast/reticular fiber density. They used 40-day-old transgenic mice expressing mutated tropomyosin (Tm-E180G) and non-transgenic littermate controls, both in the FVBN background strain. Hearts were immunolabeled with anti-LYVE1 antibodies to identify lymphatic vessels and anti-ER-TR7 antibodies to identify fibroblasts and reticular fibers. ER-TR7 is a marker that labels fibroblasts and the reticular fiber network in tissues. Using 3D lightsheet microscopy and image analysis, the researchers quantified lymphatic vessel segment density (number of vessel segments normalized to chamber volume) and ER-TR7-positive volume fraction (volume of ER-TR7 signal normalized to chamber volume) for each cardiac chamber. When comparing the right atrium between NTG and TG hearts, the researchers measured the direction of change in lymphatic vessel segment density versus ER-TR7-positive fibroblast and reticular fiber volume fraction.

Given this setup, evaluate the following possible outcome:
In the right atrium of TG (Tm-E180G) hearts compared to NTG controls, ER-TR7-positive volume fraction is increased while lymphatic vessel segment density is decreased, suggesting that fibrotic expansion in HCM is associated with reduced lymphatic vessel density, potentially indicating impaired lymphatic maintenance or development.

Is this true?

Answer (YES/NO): YES